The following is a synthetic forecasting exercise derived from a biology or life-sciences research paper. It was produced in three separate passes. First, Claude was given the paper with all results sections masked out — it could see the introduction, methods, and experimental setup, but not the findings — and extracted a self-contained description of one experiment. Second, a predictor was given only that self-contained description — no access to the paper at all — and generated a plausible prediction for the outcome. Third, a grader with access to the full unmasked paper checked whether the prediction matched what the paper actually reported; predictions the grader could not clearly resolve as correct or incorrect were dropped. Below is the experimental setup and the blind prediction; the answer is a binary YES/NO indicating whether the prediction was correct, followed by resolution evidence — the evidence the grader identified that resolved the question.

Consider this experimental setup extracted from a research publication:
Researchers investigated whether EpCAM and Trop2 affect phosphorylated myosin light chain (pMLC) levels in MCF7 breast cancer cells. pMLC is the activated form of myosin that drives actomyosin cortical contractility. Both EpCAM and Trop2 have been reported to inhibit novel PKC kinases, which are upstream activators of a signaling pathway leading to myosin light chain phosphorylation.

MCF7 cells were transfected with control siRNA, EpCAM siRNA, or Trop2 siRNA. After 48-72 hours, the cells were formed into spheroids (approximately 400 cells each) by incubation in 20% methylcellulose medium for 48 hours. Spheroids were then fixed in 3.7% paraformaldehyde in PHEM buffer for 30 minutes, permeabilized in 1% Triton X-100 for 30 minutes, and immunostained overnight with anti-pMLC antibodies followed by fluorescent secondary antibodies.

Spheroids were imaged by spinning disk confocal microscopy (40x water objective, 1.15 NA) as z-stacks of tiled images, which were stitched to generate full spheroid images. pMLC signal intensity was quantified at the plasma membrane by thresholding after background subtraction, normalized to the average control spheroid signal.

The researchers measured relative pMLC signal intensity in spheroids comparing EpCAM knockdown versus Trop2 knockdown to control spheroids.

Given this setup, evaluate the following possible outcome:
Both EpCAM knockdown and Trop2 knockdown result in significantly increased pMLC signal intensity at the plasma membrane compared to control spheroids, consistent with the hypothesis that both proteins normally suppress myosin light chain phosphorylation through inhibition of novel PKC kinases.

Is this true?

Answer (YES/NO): YES